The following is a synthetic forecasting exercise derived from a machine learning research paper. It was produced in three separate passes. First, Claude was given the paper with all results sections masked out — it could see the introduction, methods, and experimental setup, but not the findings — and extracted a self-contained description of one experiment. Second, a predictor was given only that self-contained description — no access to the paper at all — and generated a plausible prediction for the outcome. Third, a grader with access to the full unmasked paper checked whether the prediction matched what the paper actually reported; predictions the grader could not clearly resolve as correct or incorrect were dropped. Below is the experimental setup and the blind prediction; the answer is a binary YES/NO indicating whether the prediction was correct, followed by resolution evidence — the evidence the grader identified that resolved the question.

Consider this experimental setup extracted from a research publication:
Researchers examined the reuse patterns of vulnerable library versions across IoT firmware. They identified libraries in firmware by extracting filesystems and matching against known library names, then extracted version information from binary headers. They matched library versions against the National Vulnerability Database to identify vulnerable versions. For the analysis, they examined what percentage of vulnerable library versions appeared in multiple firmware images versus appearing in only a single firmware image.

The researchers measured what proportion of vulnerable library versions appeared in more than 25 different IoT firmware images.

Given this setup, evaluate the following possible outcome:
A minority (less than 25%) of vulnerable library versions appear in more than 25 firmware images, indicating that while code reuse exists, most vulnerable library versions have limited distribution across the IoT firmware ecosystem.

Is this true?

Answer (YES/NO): YES